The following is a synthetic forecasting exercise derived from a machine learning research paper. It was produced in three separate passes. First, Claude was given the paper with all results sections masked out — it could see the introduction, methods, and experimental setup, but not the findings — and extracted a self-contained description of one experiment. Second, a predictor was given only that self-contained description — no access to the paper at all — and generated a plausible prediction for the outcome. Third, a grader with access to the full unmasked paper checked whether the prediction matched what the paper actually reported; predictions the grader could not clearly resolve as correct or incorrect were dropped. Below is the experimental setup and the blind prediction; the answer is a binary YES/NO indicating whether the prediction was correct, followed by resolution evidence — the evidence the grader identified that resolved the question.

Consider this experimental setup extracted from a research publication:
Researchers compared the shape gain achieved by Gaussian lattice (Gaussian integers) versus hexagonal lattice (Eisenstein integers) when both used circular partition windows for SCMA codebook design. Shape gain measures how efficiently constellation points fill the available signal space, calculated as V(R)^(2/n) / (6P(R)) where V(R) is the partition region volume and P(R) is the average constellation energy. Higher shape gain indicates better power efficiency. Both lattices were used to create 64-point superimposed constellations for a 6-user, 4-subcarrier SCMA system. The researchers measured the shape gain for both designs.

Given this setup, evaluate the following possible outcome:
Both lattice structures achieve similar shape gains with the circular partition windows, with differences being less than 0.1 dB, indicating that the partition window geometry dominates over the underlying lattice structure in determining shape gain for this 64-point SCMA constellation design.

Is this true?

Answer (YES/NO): NO